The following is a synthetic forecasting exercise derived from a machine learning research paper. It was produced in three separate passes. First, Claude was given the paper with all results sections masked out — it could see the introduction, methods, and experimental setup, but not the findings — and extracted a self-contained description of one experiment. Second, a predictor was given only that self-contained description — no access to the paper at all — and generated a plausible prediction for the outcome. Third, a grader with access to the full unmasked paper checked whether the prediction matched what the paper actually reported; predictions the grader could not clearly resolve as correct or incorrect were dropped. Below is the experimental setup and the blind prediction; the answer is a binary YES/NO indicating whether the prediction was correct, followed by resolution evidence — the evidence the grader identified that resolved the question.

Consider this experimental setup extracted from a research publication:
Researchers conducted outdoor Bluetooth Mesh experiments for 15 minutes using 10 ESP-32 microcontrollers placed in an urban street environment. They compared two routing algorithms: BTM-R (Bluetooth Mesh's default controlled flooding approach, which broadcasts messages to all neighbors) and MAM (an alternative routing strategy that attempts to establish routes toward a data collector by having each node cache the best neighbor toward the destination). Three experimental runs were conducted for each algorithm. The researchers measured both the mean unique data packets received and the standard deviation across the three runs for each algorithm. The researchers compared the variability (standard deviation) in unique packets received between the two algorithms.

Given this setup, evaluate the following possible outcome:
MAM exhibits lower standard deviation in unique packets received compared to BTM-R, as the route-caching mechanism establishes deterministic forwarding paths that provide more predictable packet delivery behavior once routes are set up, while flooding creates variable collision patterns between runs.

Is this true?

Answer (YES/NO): NO